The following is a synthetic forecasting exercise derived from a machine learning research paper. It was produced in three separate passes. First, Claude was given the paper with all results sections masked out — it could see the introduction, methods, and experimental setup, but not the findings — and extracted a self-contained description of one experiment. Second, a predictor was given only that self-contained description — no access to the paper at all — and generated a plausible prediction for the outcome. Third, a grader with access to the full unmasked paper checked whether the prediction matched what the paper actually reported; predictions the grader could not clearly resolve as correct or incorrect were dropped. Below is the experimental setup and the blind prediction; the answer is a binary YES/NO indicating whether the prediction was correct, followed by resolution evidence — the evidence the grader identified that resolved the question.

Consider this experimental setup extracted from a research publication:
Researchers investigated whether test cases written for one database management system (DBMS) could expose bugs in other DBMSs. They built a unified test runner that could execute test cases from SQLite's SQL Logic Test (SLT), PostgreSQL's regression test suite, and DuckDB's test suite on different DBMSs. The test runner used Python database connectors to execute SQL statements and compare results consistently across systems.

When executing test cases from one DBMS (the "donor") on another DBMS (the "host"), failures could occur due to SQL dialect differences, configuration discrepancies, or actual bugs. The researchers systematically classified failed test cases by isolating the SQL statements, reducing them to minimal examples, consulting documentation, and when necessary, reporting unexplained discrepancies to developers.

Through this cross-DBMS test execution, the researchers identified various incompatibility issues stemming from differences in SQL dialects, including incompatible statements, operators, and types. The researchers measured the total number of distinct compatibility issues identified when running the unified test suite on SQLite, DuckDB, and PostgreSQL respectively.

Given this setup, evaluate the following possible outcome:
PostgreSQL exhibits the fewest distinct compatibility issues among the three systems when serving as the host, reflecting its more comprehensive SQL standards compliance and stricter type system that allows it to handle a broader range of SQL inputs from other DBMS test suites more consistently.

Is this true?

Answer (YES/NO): NO